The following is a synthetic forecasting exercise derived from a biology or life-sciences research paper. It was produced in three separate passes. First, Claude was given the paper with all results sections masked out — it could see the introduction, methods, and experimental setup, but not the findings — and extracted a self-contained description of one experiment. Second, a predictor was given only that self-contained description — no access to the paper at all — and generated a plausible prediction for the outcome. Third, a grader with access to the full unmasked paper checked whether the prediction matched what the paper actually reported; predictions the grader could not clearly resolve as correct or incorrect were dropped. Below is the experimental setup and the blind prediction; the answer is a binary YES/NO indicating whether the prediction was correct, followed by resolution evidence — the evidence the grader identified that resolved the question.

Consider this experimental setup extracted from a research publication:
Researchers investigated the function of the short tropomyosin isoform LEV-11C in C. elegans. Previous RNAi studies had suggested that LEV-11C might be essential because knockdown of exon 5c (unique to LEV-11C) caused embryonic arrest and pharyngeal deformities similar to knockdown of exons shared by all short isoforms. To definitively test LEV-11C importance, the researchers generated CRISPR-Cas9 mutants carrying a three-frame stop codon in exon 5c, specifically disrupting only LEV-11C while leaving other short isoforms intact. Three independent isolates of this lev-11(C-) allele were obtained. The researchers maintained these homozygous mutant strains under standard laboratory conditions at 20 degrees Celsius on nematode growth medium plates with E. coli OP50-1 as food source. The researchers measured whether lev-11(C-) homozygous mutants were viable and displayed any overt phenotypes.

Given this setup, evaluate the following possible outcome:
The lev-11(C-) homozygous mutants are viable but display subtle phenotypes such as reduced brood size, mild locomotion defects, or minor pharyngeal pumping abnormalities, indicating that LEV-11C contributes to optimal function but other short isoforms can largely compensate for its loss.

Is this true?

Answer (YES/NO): NO